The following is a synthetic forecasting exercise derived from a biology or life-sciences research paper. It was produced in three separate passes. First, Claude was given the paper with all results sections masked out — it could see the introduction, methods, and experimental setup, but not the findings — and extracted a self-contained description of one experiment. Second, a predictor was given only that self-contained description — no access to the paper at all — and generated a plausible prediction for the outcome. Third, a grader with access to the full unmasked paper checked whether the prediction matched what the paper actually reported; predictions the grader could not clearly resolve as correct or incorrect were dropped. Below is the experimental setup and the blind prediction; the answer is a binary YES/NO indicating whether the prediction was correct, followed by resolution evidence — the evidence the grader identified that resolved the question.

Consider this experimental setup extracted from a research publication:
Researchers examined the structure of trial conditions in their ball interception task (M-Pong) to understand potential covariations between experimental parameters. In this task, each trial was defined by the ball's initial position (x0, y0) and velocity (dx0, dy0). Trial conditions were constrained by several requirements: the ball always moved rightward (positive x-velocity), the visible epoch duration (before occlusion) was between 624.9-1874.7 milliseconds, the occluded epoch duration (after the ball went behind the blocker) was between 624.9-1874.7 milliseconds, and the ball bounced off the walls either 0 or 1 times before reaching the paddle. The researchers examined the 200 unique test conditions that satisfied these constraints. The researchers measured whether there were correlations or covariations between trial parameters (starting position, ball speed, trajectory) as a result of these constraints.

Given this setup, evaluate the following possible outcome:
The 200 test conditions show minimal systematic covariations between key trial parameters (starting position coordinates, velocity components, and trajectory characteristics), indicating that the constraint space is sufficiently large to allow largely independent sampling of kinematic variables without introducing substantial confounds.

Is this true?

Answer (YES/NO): NO